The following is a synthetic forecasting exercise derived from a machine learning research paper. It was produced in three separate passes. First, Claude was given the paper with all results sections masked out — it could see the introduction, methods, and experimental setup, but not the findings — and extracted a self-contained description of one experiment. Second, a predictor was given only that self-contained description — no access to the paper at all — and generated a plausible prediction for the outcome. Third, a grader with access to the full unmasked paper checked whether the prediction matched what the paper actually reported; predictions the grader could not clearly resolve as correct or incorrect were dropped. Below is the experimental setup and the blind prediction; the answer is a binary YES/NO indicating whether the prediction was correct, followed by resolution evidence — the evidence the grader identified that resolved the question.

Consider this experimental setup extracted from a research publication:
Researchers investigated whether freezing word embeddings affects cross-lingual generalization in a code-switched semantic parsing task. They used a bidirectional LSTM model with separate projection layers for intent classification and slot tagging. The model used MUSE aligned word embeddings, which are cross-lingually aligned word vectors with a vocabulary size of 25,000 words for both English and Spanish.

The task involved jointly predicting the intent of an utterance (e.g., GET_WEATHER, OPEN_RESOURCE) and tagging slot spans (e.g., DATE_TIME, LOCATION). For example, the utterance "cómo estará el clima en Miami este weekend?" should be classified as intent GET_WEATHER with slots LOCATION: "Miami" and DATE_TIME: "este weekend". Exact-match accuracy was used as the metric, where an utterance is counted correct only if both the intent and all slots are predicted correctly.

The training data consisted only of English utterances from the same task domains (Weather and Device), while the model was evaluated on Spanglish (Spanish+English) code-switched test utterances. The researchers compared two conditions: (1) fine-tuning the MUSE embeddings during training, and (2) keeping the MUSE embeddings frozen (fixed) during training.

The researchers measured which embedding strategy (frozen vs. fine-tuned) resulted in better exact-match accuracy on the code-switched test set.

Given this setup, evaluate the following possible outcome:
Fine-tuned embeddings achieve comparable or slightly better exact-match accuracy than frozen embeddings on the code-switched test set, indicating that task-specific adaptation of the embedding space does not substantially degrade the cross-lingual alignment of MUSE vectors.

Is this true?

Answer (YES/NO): NO